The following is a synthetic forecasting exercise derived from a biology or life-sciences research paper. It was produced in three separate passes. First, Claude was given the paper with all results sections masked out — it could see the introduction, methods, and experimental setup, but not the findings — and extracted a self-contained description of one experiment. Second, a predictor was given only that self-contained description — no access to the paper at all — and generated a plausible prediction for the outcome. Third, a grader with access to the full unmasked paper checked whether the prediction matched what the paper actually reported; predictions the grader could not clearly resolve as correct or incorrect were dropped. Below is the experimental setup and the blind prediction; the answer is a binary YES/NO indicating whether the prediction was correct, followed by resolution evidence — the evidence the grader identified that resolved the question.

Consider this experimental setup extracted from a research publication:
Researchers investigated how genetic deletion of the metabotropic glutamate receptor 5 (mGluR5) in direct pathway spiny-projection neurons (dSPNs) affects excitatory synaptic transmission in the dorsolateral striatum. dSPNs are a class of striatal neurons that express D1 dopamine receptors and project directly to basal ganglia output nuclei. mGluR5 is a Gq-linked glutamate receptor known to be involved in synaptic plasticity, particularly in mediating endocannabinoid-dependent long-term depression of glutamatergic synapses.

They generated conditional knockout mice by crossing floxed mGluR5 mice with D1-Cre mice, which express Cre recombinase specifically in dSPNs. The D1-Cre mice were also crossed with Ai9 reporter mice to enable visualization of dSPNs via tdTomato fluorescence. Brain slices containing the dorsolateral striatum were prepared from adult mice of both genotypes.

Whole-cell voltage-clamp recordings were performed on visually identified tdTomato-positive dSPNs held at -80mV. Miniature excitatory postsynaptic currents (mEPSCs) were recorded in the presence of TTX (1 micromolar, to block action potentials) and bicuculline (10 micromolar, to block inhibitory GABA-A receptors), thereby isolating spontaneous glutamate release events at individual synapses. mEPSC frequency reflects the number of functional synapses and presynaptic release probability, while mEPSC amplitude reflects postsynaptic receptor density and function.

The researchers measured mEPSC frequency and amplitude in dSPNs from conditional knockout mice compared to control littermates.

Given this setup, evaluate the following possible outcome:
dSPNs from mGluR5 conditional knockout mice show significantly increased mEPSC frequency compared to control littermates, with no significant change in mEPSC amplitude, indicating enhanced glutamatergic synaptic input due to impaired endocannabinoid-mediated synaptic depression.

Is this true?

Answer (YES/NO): YES